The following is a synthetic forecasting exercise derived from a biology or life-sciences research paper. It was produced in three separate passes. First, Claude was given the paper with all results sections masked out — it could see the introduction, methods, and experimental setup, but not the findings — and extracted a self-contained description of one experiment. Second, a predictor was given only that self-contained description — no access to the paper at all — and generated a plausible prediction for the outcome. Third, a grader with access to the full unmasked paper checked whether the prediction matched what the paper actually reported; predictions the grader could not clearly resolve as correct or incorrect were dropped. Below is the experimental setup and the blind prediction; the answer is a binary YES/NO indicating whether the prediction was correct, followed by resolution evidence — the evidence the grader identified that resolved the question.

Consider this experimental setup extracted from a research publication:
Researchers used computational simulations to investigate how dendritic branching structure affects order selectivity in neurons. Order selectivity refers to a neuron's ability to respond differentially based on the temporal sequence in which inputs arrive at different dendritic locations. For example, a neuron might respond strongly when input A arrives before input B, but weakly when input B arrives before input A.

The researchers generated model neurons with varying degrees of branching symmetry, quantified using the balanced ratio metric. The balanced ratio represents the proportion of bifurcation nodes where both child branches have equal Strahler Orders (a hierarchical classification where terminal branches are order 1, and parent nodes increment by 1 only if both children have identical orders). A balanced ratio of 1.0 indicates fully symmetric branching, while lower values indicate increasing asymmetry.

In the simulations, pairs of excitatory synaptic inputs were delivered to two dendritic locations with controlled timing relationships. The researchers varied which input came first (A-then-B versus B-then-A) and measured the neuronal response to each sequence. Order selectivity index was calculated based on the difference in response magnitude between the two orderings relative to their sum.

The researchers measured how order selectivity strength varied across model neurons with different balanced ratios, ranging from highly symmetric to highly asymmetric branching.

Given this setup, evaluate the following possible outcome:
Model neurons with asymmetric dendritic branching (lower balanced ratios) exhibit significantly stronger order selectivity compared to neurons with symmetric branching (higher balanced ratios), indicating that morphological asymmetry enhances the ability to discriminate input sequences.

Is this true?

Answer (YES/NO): YES